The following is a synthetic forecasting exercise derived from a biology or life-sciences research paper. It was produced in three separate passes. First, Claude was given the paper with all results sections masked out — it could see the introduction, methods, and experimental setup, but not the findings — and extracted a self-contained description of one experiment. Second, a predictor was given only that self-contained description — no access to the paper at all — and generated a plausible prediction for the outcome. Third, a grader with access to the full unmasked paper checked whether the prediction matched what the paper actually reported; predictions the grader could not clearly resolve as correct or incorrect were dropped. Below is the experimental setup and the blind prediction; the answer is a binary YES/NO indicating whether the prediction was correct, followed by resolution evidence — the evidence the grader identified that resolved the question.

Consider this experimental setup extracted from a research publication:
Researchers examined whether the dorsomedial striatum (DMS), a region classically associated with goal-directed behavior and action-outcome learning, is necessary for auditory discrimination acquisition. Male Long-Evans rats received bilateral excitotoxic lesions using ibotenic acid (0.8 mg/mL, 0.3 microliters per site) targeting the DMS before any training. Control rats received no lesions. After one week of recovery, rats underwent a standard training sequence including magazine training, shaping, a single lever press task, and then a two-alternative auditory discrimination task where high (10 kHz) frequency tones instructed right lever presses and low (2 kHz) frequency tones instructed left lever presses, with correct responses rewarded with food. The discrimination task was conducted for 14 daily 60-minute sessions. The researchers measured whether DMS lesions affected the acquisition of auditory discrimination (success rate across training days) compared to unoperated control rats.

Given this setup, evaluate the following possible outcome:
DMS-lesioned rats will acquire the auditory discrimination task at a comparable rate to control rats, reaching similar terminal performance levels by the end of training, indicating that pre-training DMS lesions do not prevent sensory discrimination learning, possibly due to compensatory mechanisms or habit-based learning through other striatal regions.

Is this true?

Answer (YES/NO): YES